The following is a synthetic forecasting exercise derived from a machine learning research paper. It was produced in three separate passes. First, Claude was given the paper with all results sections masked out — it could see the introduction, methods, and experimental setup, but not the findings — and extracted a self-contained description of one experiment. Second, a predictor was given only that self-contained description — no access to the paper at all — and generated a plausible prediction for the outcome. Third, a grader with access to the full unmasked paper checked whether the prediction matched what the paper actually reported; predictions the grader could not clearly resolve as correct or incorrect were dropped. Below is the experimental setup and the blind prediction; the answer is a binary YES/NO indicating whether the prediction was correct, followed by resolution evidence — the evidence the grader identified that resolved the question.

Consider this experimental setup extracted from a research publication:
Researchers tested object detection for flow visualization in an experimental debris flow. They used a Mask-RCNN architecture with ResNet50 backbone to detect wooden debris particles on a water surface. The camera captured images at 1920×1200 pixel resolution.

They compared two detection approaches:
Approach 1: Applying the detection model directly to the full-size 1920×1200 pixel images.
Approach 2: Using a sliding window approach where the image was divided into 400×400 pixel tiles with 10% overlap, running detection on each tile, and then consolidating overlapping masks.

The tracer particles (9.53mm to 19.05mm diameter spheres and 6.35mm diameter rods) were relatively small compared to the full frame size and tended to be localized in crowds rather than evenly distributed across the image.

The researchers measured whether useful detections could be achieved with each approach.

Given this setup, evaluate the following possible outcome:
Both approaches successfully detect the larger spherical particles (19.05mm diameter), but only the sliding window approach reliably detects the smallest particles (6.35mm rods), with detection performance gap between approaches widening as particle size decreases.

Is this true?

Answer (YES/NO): NO